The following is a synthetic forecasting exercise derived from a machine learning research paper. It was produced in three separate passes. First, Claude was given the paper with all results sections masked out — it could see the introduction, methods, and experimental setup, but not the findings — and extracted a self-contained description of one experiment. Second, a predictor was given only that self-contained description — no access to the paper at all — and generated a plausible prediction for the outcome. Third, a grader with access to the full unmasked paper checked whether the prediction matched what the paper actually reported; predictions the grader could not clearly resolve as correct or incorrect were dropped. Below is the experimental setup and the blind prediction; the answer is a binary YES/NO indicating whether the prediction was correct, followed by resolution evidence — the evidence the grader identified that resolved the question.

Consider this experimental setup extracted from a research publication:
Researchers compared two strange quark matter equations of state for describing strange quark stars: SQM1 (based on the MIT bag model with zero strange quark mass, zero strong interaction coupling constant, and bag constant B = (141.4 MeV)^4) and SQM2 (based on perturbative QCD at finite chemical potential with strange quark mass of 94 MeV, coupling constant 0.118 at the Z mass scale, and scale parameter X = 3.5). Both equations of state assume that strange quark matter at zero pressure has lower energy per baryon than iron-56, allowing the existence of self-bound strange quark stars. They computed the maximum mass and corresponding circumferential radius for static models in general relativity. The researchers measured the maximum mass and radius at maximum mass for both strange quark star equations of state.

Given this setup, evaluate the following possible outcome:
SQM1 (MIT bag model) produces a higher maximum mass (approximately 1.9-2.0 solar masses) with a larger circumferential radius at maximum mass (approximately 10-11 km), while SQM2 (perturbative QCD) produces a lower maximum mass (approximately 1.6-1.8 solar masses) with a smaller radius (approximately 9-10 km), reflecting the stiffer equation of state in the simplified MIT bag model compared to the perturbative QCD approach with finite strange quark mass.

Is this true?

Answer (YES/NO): NO